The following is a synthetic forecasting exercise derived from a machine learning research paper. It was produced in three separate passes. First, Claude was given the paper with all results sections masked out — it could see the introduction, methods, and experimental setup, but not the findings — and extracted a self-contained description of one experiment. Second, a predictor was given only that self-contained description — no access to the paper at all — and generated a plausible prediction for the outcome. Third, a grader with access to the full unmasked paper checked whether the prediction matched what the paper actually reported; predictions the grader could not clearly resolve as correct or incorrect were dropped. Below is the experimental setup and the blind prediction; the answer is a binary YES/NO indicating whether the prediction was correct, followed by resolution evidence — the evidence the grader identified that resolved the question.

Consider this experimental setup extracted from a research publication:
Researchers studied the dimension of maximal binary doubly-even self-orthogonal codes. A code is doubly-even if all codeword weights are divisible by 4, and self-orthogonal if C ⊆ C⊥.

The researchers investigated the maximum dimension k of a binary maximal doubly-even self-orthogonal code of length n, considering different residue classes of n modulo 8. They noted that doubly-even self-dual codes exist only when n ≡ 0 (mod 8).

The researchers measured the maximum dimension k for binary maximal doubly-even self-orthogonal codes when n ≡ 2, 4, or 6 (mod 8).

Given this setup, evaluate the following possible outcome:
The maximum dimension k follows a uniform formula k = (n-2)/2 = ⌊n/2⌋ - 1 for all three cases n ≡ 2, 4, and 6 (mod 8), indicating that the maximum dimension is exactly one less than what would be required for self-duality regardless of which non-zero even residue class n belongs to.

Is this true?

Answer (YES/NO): YES